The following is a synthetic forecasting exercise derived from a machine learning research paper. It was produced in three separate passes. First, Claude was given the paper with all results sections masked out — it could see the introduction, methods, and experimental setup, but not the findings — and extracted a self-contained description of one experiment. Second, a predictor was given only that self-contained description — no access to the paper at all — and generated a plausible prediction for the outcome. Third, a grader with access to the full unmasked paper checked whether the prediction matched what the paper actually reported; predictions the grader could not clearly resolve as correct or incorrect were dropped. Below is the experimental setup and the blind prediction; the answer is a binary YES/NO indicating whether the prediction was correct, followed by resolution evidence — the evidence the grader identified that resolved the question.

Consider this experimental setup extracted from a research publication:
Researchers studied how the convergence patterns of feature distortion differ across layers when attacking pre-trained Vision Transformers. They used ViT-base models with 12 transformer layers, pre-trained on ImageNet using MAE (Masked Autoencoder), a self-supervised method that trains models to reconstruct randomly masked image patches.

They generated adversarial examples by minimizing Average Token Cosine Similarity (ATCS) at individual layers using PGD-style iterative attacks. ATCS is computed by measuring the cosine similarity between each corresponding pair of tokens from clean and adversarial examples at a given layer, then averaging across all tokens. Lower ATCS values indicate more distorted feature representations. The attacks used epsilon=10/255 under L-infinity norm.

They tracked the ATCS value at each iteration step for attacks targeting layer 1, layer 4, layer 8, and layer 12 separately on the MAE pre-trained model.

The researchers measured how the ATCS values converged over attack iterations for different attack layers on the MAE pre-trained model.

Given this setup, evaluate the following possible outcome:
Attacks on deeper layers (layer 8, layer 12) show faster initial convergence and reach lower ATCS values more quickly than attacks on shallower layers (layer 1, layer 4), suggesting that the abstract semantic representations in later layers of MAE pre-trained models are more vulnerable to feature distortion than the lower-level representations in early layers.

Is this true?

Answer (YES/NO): NO